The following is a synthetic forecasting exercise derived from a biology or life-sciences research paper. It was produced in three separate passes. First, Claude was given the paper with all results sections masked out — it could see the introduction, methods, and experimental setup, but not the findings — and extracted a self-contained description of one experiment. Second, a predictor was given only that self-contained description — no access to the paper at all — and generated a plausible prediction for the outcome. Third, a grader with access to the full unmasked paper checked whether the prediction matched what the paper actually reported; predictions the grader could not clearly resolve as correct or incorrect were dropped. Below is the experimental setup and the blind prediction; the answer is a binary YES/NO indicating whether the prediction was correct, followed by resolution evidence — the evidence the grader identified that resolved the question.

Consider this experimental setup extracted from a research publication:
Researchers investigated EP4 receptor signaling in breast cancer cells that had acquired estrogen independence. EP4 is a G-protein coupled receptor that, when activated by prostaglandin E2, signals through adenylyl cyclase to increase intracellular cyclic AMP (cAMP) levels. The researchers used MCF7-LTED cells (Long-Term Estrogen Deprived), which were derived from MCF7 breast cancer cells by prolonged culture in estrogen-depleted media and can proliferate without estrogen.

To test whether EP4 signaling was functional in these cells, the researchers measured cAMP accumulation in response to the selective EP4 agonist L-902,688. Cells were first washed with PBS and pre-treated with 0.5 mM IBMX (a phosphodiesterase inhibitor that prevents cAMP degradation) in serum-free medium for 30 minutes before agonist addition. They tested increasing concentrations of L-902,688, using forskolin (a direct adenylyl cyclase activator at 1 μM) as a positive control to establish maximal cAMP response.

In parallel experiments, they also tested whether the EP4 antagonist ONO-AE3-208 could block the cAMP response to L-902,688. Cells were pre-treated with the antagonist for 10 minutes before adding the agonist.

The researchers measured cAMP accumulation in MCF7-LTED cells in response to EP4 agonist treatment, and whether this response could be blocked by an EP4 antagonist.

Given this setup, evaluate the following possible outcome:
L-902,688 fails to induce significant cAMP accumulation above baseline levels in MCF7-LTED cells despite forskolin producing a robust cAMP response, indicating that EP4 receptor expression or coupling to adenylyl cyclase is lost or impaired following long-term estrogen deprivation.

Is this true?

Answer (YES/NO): NO